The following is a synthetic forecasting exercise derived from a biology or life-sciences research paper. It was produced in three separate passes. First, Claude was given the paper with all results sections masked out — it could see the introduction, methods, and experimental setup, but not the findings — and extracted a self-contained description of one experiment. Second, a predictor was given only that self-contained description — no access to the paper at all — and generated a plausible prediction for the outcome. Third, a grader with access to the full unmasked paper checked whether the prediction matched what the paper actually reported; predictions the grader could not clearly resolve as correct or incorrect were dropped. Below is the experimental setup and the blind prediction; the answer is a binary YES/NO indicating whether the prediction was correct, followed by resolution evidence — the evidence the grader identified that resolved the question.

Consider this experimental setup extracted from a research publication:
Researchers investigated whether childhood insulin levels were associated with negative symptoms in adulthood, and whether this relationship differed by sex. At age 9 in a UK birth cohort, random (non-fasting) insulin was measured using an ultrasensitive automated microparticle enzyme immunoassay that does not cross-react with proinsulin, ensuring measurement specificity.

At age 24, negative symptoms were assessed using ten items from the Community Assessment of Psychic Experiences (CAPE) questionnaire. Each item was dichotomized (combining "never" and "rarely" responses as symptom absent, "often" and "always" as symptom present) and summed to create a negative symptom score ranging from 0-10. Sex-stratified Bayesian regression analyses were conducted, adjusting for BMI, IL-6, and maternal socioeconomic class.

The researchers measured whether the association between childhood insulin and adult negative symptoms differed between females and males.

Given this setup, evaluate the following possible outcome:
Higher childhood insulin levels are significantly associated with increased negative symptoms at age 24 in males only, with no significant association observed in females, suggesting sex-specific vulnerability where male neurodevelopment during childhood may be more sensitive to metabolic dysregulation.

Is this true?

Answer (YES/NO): NO